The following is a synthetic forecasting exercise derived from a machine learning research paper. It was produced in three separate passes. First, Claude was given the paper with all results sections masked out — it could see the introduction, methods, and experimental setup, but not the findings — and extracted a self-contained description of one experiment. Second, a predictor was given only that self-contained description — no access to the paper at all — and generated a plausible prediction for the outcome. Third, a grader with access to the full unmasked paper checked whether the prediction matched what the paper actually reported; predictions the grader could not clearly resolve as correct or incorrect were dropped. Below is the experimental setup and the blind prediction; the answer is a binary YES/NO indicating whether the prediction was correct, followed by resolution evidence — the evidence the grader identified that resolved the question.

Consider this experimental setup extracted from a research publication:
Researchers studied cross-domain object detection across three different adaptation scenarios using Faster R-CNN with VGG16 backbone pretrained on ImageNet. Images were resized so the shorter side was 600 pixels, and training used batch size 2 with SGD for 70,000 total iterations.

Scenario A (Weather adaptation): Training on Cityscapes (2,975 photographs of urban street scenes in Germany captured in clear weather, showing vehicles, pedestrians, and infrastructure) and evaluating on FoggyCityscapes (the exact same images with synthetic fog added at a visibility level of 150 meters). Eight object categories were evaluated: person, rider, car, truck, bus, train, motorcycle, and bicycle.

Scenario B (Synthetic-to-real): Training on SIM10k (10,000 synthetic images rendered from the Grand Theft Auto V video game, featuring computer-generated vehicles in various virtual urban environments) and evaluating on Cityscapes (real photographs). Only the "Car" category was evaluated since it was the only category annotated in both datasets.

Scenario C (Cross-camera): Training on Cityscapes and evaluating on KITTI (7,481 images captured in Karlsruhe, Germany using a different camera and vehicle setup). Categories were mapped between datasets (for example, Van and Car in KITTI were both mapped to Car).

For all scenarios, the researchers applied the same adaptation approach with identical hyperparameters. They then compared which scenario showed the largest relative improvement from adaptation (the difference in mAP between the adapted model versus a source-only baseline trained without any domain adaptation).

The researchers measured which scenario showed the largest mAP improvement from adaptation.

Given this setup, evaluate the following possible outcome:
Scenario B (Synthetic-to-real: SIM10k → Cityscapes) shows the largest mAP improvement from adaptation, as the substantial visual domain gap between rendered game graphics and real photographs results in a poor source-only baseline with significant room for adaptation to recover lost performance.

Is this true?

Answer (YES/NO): NO